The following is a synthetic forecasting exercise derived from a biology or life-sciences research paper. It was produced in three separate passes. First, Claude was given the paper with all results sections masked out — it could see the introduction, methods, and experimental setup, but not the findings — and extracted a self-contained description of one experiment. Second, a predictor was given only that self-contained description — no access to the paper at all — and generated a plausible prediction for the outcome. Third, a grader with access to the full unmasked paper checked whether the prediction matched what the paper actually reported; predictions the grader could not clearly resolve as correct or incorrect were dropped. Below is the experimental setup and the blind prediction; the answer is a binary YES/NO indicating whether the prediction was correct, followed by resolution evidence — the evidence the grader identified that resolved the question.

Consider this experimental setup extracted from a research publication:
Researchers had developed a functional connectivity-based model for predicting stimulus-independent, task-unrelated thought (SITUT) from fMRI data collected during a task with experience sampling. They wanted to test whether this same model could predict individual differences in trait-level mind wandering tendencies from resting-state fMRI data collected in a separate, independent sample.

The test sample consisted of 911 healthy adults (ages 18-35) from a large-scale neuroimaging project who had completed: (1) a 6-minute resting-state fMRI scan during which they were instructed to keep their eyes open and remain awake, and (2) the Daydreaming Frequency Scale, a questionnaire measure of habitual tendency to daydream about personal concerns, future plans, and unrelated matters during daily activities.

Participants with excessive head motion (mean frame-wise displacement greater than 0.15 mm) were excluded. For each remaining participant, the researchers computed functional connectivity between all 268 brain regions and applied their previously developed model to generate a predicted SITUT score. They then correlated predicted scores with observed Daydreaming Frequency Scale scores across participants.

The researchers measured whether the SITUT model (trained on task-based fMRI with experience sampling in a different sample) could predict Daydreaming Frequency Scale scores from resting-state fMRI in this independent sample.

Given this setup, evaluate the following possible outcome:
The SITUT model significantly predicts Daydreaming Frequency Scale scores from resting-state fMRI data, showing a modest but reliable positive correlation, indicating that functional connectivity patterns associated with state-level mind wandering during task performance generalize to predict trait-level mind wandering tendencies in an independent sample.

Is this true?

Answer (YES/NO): YES